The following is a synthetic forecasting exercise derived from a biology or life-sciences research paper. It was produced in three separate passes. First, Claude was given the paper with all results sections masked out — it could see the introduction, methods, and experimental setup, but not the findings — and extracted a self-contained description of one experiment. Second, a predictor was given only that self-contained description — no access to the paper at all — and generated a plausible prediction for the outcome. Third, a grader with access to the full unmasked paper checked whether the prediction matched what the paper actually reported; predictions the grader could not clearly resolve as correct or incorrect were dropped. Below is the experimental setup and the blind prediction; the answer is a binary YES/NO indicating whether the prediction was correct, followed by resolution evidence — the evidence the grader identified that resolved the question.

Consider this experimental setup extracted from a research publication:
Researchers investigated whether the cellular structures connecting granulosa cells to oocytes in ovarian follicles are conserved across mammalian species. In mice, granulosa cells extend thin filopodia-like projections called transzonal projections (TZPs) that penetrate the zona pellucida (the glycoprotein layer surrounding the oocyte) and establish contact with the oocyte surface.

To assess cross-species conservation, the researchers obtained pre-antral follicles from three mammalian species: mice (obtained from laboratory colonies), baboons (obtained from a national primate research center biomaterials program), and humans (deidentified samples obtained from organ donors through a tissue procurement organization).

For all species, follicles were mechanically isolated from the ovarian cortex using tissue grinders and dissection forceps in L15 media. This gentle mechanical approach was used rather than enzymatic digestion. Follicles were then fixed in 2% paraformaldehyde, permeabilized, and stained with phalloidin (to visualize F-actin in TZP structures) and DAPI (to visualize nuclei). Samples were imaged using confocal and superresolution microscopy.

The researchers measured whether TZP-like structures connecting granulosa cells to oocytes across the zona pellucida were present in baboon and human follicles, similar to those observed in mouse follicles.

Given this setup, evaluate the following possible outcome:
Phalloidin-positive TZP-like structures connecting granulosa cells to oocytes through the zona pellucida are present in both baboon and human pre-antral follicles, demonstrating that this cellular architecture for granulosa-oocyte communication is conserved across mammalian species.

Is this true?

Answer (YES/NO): YES